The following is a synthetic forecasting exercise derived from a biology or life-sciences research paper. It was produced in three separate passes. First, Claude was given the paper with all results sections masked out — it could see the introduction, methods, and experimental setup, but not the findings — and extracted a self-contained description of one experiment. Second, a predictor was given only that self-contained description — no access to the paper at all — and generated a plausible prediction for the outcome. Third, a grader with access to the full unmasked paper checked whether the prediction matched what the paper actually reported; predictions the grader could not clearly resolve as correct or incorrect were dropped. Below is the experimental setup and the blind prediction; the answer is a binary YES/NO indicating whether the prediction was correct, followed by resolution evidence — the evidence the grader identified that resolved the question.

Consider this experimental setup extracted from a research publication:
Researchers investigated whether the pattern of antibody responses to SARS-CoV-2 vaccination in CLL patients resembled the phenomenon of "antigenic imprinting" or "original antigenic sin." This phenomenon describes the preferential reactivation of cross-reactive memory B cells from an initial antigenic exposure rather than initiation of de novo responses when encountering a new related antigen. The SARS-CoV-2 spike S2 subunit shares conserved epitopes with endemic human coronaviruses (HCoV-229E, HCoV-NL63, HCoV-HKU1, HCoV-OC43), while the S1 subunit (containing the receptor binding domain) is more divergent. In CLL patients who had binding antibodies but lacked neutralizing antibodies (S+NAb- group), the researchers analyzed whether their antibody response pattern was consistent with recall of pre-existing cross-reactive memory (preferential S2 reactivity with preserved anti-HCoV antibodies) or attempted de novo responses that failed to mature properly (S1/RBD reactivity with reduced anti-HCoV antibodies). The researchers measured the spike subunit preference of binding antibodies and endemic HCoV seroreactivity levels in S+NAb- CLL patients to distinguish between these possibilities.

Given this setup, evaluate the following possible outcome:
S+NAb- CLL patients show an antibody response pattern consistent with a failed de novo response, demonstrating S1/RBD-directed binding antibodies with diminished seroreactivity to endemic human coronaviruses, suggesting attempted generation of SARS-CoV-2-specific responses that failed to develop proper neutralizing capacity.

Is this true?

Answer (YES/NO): NO